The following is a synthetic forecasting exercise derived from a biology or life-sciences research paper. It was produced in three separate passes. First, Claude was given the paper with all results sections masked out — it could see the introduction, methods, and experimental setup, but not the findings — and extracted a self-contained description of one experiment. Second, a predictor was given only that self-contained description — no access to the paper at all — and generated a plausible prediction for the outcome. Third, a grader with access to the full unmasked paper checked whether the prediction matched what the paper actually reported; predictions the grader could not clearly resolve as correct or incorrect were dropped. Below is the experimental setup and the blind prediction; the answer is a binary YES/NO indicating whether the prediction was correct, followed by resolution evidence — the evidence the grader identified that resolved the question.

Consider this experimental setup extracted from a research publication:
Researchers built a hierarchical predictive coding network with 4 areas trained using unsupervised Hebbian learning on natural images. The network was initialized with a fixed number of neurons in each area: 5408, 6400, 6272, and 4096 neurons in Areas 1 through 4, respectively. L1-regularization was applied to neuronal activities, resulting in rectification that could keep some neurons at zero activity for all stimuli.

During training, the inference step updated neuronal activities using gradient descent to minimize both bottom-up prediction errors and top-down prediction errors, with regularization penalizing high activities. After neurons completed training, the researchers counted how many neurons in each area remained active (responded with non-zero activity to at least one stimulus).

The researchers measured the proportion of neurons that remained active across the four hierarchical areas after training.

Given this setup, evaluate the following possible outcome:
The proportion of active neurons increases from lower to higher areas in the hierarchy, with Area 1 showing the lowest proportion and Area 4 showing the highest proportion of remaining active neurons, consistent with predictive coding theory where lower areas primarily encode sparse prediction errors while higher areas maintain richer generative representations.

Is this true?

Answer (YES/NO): NO